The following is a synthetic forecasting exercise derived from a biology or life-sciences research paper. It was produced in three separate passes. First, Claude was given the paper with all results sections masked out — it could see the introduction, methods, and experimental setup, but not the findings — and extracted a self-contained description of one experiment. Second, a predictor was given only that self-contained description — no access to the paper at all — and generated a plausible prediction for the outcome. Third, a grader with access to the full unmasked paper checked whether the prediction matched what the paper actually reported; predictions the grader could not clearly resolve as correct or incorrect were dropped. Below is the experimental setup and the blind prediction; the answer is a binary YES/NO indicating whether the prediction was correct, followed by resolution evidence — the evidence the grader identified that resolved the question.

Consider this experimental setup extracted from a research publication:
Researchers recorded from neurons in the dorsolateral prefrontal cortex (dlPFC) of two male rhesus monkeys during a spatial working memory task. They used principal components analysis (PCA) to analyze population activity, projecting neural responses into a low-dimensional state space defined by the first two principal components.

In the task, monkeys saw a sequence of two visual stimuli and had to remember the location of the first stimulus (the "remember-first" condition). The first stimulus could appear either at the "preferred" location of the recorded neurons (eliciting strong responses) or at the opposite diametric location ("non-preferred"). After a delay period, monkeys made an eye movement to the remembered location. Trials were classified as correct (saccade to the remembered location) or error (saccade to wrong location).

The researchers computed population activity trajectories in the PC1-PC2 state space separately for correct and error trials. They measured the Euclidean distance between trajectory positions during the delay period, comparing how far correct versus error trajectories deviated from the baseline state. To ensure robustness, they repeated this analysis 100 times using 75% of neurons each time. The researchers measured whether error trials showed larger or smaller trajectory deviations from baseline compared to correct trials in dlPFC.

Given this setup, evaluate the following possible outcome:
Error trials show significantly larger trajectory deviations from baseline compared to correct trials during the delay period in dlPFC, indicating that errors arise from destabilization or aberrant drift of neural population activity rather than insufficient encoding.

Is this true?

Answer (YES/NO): NO